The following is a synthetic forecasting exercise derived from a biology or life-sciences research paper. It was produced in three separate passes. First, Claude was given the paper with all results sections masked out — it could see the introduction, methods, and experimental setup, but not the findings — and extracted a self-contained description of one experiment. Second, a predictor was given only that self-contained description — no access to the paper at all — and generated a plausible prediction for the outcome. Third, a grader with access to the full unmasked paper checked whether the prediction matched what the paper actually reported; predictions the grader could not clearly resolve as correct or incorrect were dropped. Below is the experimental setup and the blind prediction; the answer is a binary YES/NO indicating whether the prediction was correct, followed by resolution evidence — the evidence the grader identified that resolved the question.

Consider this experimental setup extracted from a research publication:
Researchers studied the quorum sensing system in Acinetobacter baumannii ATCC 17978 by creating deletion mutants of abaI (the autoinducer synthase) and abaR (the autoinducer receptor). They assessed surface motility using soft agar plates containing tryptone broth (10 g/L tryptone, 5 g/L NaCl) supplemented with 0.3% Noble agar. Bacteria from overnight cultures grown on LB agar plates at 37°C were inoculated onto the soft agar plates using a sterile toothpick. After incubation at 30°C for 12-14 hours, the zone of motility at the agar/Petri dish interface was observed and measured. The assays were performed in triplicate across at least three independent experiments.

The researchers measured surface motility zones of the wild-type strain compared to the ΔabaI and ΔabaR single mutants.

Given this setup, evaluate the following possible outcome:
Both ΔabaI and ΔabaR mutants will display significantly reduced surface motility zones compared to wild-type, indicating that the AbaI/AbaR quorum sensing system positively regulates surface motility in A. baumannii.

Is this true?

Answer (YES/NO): YES